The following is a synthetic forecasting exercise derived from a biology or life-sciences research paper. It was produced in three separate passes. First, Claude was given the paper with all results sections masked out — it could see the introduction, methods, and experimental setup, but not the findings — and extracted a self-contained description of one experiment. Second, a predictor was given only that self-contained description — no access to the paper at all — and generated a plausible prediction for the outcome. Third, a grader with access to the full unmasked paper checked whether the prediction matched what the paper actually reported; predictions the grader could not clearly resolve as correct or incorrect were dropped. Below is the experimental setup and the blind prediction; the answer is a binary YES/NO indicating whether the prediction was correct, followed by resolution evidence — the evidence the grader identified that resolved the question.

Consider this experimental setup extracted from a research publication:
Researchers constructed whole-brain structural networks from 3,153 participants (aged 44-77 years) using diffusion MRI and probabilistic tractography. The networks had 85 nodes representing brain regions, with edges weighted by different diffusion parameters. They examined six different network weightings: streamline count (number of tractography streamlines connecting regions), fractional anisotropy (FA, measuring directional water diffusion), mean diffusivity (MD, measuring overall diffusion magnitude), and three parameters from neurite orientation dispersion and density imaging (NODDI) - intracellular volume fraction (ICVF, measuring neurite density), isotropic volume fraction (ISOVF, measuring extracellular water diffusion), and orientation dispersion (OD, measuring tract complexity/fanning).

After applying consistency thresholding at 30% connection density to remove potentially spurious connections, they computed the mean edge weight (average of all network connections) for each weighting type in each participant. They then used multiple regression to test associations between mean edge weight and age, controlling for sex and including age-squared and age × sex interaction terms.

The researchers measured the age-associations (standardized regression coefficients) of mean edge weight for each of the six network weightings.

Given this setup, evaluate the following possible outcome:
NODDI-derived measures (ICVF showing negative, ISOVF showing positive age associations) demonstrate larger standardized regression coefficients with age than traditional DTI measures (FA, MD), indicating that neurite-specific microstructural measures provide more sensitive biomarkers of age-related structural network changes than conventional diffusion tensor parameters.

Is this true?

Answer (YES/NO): NO